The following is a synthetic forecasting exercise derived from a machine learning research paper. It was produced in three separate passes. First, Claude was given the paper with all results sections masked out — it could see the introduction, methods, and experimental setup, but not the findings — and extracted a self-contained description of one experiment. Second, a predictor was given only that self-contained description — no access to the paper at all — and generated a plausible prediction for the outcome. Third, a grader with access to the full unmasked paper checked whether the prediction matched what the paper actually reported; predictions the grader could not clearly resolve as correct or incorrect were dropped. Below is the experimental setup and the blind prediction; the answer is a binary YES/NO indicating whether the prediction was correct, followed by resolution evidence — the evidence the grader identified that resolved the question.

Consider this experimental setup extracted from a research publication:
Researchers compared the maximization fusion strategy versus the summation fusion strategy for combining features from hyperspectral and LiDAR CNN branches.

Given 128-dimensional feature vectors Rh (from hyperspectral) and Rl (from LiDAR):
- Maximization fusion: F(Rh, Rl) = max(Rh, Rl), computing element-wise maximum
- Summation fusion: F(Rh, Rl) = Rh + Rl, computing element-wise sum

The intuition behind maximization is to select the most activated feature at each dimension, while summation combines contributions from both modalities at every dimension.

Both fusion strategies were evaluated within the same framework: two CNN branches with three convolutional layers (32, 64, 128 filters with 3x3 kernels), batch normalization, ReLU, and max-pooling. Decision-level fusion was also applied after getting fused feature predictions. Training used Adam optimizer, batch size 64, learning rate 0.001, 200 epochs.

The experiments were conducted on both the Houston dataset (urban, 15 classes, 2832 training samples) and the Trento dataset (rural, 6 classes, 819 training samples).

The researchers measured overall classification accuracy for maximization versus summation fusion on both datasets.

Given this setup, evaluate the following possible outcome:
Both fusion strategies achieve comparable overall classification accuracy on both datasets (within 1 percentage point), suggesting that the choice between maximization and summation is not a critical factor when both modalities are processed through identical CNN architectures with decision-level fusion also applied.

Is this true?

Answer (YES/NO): YES